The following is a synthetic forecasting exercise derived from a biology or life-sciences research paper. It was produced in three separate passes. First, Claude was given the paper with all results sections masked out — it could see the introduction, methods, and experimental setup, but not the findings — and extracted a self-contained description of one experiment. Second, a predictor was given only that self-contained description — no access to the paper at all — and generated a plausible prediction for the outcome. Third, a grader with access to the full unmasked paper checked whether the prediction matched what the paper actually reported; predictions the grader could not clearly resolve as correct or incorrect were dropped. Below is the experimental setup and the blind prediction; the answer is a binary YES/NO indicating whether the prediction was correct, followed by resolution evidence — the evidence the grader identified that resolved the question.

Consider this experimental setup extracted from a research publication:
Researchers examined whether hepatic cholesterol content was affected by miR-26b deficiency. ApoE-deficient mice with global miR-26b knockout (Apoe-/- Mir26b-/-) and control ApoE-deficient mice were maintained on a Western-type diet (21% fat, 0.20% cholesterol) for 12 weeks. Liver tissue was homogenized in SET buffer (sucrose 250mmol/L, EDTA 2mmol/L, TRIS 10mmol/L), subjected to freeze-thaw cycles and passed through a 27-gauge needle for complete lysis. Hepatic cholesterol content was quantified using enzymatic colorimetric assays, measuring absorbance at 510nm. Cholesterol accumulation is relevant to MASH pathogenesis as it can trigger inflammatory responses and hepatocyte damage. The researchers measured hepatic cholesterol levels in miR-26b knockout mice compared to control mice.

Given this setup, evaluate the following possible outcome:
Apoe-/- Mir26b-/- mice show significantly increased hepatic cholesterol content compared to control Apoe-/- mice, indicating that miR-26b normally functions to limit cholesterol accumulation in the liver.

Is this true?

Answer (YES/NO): YES